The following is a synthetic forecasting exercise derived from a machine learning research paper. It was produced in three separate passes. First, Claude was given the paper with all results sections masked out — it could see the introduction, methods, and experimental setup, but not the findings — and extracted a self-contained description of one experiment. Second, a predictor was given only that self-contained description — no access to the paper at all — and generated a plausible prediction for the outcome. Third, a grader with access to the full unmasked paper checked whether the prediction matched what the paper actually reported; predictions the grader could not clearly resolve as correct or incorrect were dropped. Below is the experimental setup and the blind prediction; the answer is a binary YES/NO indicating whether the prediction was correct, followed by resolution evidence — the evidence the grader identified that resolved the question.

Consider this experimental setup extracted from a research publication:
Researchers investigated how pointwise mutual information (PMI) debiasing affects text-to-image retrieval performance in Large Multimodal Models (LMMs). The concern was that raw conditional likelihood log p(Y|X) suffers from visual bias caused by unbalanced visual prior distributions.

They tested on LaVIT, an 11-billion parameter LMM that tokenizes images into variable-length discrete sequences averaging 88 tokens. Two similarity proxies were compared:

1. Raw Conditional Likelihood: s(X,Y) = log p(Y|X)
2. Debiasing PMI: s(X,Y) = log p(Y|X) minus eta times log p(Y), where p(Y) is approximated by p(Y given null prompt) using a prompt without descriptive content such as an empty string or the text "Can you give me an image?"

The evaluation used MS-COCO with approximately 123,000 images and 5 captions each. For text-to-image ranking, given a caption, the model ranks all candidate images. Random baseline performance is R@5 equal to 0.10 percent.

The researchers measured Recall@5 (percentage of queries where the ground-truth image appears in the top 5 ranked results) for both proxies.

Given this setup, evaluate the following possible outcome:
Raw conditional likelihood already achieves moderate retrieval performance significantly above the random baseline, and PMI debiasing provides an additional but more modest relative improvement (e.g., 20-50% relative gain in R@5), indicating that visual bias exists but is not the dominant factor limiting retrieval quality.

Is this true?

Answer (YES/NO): NO